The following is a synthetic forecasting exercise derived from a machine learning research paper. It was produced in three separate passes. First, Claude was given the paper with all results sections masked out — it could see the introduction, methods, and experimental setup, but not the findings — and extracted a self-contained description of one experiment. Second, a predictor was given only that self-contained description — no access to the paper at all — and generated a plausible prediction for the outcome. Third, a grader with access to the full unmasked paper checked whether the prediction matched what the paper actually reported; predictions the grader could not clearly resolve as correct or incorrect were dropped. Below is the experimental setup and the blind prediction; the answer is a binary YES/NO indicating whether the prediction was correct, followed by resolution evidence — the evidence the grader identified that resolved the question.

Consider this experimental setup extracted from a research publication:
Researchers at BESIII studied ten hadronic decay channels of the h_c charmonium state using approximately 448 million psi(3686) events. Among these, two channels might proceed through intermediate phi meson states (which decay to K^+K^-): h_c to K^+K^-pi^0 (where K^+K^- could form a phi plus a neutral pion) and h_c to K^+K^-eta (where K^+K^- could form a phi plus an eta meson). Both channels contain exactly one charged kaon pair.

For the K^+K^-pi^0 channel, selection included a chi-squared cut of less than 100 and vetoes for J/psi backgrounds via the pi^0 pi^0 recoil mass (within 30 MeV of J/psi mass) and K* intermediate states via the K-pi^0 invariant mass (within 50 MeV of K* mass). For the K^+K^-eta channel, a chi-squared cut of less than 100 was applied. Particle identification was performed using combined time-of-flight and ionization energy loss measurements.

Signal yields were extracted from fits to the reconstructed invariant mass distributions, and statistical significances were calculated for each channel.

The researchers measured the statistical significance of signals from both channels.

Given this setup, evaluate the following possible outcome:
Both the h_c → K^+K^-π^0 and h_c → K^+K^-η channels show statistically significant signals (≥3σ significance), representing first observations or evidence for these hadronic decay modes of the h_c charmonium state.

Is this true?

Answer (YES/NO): NO